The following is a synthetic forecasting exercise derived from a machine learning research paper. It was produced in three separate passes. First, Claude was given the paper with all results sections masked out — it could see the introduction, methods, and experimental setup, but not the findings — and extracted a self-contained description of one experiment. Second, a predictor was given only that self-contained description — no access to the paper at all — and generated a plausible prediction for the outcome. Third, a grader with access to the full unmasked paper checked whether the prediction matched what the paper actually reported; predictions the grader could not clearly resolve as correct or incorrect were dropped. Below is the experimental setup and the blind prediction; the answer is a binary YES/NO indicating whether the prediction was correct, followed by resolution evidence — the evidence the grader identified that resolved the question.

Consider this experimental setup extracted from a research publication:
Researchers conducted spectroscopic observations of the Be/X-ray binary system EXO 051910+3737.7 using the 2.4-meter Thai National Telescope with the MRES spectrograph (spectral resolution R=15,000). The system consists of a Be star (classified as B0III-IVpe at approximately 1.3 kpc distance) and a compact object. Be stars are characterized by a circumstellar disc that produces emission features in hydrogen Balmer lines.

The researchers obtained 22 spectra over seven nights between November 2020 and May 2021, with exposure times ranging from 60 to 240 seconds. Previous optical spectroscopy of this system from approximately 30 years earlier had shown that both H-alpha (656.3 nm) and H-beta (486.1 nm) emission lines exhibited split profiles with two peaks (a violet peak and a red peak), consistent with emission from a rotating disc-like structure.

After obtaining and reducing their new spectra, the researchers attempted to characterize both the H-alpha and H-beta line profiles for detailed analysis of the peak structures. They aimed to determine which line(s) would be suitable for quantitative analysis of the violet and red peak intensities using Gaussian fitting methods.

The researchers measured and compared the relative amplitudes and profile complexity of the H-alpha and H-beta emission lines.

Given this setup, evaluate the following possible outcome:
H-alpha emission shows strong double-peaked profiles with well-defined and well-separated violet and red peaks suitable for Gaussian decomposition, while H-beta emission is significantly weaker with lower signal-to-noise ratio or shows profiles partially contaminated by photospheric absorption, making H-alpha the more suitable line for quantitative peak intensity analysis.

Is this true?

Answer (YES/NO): NO